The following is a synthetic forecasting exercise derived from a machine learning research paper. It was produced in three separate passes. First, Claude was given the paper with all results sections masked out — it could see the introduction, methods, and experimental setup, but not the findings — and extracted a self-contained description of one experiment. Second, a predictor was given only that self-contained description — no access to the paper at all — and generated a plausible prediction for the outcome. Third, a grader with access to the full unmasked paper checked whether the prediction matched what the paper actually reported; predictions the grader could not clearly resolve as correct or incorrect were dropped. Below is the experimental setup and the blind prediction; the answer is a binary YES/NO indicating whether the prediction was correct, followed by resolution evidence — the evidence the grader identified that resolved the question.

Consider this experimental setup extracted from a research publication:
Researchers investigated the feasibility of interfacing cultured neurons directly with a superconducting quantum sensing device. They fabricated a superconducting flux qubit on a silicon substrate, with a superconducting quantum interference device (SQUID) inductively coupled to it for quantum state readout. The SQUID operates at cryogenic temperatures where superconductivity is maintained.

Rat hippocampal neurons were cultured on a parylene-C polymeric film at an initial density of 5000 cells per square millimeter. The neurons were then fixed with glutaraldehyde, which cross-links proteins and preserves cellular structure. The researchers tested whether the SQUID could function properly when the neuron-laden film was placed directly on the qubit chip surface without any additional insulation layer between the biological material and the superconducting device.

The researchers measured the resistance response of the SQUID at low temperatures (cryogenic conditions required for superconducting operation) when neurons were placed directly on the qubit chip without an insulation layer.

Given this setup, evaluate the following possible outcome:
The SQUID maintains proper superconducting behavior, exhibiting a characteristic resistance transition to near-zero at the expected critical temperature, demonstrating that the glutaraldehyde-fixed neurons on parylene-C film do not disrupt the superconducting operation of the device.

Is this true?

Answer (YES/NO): NO